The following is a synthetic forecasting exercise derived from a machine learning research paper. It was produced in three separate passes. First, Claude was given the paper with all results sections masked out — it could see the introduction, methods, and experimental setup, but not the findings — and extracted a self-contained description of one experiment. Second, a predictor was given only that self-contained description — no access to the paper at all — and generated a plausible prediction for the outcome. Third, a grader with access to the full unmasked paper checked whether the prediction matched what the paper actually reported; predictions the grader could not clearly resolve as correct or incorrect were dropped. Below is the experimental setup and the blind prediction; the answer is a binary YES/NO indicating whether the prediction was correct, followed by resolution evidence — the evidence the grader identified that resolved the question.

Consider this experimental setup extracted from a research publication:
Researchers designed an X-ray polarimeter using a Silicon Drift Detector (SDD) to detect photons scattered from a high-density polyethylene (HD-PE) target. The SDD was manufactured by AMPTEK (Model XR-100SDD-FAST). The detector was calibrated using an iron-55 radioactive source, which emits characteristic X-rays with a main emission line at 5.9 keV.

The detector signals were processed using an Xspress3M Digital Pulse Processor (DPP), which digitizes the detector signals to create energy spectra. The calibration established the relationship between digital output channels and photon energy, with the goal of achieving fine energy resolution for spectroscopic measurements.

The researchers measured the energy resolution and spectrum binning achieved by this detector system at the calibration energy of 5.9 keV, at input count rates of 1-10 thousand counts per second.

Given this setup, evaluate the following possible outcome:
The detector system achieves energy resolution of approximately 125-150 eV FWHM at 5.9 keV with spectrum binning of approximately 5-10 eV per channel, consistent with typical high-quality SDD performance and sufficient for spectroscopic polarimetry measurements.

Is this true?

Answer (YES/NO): YES